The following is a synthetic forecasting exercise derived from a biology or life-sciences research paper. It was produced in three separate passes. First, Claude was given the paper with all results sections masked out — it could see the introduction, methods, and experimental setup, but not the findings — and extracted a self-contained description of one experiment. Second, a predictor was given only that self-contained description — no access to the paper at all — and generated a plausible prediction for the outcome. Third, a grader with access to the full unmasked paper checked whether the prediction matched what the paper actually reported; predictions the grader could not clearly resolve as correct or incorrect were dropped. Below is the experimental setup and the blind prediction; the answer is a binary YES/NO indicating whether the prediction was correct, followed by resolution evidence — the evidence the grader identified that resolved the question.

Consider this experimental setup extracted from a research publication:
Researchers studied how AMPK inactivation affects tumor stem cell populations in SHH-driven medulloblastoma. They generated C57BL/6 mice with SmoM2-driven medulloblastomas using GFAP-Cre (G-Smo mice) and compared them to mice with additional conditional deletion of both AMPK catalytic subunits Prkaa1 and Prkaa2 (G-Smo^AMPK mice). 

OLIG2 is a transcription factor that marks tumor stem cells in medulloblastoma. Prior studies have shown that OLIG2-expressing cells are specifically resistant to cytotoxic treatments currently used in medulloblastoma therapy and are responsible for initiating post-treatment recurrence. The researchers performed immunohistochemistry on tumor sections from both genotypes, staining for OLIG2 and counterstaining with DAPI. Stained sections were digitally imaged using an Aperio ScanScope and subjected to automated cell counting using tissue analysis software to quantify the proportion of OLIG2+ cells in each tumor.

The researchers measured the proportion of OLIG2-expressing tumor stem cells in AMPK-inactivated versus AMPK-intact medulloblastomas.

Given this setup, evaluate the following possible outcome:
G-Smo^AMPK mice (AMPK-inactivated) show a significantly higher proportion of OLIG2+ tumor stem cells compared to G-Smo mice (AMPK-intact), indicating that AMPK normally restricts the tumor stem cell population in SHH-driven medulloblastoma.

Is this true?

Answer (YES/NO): NO